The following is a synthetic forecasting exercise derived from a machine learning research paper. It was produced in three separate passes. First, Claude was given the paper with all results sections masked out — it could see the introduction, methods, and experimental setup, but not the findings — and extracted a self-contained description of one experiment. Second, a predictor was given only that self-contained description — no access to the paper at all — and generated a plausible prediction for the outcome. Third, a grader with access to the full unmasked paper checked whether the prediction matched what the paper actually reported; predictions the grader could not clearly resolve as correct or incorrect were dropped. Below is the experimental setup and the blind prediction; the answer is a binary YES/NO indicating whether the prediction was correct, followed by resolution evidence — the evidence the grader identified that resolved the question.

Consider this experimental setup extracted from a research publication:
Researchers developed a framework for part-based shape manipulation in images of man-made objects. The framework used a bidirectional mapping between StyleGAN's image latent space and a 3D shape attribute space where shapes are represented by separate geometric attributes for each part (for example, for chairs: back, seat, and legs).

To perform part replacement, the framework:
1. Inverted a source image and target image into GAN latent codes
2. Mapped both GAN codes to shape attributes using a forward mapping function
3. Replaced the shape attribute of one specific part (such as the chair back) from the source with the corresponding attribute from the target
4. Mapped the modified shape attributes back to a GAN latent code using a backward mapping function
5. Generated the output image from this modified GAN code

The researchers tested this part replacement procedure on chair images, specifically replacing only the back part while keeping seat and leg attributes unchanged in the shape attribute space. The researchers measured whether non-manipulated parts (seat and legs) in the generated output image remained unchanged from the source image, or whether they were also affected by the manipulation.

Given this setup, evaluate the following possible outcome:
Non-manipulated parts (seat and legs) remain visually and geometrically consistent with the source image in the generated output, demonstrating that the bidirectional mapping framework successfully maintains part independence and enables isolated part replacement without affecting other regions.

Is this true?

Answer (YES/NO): NO